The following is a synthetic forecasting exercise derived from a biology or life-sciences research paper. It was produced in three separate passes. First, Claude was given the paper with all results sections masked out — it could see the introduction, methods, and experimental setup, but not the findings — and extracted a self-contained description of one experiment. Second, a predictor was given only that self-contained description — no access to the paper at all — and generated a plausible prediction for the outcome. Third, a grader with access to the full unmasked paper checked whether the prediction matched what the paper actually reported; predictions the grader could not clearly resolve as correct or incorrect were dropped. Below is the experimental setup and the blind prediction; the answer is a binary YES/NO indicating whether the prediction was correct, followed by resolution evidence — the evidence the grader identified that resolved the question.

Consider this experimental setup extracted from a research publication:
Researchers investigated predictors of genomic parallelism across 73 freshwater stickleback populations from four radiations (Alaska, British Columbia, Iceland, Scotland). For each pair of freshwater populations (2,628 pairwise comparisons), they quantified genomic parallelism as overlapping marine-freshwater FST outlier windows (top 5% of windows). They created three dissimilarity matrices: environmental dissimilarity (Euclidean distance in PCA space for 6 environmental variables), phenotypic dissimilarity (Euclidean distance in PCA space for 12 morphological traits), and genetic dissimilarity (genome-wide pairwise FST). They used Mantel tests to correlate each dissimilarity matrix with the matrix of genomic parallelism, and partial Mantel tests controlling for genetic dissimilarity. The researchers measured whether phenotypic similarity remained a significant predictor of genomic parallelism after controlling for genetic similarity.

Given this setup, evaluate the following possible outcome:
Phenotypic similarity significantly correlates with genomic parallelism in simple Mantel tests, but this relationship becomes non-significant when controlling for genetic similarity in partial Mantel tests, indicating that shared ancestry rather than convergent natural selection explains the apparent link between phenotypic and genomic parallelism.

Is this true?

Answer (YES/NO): YES